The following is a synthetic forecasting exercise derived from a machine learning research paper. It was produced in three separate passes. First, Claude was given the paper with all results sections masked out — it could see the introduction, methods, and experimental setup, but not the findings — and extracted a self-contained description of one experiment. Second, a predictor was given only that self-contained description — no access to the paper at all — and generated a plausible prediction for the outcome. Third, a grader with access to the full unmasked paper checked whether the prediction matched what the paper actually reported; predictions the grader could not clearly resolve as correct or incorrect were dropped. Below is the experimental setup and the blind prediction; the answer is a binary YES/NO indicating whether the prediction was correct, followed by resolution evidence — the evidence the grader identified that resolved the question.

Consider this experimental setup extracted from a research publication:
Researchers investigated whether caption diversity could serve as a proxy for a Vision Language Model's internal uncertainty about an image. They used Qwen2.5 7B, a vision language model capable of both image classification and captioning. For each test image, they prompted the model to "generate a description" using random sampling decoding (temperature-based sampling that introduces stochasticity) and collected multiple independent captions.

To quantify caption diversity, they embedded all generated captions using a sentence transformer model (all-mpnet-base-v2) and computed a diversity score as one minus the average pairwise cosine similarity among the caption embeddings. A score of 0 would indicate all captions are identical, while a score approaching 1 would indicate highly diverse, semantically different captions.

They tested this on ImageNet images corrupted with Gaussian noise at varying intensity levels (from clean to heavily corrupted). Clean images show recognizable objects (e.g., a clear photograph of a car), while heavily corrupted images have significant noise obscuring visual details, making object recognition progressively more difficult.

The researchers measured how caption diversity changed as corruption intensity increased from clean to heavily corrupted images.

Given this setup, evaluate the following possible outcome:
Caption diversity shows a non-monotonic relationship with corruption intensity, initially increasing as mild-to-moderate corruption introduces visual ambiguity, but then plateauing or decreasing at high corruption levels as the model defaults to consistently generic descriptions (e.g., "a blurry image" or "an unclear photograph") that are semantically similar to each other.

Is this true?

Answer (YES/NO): NO